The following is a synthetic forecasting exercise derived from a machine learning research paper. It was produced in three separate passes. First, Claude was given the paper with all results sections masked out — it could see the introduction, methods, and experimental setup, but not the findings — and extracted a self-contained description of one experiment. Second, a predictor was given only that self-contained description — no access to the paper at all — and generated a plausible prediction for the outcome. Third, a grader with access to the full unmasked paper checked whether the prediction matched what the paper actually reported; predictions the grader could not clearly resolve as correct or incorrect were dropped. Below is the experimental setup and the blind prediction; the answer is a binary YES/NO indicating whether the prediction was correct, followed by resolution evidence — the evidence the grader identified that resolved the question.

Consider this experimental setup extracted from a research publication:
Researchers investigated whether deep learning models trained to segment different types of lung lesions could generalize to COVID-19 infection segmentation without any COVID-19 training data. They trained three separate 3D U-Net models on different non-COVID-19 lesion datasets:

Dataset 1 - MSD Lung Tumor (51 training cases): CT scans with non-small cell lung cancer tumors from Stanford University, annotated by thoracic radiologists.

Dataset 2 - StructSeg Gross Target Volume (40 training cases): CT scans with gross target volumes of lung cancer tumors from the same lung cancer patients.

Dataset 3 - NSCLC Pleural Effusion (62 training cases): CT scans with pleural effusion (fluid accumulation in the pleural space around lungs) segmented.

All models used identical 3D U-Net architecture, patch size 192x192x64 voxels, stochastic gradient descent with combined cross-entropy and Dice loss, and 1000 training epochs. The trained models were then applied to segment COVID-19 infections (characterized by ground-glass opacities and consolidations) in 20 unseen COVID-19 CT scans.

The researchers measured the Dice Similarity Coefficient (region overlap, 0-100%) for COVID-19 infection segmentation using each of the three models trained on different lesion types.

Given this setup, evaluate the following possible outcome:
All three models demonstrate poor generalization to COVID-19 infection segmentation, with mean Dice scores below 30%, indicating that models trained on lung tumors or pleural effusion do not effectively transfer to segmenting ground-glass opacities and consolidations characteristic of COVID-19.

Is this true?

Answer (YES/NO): YES